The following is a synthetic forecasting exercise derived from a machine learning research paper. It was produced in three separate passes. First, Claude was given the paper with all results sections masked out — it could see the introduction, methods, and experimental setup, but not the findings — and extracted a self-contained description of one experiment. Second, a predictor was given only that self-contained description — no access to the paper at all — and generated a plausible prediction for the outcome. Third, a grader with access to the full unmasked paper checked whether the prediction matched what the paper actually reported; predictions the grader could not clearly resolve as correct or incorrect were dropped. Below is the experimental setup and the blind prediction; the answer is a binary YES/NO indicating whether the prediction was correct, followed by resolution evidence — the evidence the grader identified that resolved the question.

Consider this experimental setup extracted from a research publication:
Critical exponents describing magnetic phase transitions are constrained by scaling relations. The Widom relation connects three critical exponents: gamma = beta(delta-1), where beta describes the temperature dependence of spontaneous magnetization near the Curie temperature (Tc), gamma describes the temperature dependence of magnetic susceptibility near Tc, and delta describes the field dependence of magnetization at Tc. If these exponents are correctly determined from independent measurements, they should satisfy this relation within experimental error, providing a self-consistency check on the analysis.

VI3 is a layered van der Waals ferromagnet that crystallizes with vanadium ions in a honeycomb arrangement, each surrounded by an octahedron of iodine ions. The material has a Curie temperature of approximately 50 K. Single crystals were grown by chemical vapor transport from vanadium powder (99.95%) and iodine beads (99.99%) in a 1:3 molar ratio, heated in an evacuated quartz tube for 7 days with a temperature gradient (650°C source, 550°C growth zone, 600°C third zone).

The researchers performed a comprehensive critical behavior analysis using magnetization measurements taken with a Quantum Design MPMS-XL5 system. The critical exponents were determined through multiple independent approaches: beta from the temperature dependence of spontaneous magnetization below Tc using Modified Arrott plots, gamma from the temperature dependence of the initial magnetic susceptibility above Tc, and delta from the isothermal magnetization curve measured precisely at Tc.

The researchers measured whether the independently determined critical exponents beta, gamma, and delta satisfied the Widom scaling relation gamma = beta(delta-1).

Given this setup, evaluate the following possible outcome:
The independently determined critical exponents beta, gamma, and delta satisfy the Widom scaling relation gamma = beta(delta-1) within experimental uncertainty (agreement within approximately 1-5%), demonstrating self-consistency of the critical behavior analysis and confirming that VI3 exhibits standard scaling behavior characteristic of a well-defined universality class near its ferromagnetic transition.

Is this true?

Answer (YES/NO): YES